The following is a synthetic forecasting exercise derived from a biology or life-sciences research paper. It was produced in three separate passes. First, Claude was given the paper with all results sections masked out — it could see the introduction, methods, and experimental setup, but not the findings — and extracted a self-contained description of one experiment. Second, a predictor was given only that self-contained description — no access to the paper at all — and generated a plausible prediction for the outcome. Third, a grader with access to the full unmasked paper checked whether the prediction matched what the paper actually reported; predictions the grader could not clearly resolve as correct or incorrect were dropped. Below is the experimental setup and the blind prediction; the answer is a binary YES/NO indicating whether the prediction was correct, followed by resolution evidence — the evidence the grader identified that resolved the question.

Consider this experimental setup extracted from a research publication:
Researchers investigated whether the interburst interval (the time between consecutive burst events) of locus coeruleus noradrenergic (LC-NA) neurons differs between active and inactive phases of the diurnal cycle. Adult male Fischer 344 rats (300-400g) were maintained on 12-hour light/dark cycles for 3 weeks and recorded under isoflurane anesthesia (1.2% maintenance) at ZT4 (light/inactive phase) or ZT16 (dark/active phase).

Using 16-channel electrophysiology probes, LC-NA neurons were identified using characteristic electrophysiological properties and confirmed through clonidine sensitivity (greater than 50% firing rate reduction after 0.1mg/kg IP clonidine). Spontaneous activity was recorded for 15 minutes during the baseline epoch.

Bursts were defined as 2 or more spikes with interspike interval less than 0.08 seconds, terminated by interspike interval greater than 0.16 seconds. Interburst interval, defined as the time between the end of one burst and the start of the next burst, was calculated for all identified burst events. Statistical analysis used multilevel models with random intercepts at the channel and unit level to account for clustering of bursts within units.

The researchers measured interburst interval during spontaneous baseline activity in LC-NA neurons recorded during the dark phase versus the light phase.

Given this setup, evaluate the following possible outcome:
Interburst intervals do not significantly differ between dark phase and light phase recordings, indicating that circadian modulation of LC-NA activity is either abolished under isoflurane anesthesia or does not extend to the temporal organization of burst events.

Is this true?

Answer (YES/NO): NO